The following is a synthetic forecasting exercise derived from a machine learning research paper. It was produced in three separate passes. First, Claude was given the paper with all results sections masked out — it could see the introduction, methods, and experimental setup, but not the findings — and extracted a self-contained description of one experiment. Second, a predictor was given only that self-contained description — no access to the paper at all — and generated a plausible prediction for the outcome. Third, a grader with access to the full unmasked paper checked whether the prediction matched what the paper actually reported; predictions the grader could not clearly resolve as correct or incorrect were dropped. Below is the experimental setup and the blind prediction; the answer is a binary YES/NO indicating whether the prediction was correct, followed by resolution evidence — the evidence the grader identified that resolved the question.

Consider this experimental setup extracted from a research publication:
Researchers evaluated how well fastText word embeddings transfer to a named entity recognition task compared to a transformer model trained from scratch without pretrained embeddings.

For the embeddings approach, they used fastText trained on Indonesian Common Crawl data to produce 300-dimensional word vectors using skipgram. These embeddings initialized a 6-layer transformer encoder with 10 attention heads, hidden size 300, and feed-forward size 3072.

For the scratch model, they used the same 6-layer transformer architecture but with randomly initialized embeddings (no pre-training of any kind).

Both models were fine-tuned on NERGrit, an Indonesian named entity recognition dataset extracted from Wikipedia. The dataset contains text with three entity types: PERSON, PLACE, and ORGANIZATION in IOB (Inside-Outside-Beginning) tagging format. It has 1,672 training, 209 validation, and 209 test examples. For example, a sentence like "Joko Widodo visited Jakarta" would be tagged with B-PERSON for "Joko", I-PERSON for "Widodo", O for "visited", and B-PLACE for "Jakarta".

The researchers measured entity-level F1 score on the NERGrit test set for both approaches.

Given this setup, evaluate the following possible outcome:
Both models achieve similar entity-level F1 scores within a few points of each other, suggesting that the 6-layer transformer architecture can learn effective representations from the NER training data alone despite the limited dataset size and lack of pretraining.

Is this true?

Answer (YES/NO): NO